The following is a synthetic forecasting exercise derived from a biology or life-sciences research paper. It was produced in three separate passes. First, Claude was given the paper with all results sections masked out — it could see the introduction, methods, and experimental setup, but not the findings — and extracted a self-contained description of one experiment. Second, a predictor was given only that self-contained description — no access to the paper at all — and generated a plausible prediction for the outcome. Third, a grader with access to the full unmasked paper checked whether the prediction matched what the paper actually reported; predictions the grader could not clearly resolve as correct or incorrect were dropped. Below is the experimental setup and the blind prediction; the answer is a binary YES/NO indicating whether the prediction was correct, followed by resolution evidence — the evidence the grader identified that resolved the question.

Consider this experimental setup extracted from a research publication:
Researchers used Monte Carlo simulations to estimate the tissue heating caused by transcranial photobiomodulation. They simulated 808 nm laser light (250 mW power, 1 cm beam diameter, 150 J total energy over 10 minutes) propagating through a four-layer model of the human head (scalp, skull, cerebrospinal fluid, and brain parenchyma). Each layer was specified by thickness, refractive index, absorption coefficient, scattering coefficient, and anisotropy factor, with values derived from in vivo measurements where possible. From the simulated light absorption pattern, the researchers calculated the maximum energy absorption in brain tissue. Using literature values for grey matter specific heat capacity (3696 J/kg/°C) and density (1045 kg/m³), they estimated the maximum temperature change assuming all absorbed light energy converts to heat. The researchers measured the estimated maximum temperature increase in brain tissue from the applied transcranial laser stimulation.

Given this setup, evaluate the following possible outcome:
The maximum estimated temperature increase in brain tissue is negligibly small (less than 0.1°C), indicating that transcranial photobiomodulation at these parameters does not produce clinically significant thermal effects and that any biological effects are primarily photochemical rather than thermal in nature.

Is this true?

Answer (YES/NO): NO